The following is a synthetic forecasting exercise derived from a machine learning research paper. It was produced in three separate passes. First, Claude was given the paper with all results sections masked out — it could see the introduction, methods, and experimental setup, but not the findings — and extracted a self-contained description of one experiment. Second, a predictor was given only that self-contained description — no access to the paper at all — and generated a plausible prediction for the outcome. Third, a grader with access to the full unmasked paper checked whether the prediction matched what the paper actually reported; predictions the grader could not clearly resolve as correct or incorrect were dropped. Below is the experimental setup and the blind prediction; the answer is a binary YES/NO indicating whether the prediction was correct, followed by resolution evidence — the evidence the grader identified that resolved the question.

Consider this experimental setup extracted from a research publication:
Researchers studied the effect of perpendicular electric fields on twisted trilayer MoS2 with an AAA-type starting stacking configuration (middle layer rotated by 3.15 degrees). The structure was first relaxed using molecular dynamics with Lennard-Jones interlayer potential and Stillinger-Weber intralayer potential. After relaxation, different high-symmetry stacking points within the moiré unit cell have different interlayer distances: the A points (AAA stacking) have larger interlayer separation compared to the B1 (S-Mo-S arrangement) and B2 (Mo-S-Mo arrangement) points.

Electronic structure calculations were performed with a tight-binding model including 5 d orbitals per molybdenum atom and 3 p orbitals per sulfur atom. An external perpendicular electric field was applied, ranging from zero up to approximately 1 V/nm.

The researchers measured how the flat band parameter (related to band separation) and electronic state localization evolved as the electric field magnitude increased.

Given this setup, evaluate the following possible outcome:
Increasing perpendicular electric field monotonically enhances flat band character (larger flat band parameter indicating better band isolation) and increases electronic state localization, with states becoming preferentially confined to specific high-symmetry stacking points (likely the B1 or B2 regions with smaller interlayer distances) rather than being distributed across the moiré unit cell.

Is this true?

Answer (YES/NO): NO